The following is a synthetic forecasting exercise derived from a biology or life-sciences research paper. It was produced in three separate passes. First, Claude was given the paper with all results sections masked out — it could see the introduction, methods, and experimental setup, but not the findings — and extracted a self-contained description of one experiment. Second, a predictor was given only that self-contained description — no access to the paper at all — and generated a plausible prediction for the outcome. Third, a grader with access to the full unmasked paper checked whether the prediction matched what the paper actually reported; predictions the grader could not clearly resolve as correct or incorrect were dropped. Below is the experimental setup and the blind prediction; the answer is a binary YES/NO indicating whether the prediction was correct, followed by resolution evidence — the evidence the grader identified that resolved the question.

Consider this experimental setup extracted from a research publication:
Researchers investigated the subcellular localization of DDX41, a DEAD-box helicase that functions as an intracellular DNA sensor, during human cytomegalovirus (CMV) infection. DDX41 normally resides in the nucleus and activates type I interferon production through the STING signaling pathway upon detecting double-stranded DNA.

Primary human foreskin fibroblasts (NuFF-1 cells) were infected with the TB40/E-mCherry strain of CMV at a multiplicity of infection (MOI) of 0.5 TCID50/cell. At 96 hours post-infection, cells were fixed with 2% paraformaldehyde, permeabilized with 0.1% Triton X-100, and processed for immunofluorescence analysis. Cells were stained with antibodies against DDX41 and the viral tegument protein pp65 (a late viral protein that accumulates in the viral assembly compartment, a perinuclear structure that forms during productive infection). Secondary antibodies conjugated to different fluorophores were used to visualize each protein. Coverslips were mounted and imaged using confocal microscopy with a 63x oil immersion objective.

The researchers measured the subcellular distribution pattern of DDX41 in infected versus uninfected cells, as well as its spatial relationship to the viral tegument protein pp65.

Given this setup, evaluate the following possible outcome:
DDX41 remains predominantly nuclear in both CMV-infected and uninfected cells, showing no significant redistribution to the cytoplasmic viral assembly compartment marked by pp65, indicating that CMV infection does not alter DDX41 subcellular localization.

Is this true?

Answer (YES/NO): NO